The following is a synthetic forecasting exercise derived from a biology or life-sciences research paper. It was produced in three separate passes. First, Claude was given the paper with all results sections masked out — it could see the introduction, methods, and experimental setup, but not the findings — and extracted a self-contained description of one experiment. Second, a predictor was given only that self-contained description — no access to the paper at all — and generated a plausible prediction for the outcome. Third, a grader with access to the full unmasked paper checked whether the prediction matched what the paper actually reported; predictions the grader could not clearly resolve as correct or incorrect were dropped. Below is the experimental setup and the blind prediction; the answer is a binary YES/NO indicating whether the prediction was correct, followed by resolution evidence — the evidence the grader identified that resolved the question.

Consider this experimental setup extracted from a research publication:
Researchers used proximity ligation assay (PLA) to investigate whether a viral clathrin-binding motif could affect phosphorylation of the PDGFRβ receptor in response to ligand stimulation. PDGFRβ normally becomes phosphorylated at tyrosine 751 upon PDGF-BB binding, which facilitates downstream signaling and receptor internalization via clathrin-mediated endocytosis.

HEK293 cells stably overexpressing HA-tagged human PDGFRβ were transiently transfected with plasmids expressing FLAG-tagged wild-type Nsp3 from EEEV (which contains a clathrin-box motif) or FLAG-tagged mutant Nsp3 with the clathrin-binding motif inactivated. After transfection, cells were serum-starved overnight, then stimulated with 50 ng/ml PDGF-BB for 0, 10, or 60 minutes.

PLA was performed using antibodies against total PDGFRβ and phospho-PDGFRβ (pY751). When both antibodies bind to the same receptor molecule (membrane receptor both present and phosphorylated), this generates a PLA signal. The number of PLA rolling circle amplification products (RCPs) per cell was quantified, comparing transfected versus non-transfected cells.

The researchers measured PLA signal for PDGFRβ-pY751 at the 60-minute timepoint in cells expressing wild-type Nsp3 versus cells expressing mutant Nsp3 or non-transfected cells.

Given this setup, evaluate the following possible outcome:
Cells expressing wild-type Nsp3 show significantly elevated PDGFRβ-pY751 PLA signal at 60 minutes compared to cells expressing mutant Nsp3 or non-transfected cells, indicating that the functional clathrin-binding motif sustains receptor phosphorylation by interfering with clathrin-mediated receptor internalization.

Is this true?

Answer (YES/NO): YES